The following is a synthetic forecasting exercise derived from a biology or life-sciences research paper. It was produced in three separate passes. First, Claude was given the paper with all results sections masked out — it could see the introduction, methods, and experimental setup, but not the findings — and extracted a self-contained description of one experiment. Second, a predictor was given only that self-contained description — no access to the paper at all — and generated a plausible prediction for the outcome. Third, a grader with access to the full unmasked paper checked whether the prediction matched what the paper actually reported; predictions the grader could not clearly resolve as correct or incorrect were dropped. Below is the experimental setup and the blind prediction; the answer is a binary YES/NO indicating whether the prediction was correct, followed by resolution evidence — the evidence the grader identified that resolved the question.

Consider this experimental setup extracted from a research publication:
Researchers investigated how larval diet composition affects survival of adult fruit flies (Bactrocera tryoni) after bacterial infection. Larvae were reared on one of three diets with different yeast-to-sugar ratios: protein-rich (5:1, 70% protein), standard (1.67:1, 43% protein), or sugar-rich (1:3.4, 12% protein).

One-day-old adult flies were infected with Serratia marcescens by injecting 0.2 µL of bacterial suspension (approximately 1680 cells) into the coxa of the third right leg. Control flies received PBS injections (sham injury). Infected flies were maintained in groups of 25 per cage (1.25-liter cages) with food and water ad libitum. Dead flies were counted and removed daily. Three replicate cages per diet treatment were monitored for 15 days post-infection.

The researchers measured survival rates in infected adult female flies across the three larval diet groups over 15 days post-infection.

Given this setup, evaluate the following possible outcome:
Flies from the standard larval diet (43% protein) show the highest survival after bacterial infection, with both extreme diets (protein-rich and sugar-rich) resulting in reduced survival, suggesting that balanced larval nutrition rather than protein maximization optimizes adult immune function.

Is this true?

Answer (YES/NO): NO